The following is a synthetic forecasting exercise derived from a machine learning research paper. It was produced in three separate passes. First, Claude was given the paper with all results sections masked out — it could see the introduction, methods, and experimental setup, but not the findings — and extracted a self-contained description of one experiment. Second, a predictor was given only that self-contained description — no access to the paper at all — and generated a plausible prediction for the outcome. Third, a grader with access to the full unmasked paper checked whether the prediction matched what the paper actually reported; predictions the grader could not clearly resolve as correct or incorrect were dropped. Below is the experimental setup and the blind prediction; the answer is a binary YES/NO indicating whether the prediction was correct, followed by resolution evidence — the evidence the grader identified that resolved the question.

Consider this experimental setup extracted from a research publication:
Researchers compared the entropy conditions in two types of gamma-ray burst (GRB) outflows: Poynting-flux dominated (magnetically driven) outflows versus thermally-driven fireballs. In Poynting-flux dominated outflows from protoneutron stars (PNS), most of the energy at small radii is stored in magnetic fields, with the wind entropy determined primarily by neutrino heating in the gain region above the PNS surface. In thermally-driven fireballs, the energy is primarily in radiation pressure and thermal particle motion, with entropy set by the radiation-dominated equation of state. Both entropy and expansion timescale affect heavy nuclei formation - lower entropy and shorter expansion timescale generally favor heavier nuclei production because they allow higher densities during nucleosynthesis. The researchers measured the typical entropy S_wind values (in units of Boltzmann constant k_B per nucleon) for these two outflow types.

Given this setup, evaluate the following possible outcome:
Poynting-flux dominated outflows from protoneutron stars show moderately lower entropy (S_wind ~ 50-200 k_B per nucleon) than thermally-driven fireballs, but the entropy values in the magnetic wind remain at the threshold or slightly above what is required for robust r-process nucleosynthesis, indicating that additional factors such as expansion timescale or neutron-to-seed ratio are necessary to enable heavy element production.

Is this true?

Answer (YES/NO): NO